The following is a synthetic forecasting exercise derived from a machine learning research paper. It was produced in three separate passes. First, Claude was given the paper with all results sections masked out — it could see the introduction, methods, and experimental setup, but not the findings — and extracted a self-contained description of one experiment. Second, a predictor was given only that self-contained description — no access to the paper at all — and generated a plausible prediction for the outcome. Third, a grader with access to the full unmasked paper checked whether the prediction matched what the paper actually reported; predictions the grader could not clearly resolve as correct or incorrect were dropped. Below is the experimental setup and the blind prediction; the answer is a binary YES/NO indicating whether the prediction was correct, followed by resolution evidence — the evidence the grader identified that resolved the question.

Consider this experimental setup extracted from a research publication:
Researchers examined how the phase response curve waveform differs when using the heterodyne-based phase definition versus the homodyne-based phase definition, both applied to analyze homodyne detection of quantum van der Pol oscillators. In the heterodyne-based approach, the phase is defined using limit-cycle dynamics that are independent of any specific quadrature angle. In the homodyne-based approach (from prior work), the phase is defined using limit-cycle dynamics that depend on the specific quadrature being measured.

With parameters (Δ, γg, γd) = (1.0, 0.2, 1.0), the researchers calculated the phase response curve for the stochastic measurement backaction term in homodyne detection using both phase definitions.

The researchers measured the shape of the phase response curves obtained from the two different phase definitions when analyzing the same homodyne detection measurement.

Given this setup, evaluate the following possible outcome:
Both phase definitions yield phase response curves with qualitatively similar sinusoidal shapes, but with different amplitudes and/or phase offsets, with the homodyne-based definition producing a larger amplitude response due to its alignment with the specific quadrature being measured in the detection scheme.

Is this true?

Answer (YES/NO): NO